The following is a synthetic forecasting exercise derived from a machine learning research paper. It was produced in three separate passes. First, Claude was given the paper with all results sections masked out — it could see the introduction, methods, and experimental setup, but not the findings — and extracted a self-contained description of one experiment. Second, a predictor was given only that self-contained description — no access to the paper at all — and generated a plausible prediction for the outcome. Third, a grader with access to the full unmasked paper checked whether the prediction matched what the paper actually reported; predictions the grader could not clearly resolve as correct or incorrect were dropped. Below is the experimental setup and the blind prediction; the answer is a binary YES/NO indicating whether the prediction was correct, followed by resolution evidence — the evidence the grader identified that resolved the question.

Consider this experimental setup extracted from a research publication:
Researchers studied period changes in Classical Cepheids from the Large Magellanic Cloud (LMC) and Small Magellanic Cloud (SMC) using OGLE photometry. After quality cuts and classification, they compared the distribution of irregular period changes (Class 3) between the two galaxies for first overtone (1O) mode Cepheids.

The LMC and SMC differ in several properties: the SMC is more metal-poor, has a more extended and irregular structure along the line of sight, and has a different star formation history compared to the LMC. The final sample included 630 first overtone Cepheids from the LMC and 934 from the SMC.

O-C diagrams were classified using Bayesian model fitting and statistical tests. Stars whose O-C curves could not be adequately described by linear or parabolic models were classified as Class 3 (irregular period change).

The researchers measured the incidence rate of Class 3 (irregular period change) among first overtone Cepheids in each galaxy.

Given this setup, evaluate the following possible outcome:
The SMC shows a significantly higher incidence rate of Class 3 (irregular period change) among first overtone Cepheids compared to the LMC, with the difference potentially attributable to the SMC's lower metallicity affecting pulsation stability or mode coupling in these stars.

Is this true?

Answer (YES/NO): NO